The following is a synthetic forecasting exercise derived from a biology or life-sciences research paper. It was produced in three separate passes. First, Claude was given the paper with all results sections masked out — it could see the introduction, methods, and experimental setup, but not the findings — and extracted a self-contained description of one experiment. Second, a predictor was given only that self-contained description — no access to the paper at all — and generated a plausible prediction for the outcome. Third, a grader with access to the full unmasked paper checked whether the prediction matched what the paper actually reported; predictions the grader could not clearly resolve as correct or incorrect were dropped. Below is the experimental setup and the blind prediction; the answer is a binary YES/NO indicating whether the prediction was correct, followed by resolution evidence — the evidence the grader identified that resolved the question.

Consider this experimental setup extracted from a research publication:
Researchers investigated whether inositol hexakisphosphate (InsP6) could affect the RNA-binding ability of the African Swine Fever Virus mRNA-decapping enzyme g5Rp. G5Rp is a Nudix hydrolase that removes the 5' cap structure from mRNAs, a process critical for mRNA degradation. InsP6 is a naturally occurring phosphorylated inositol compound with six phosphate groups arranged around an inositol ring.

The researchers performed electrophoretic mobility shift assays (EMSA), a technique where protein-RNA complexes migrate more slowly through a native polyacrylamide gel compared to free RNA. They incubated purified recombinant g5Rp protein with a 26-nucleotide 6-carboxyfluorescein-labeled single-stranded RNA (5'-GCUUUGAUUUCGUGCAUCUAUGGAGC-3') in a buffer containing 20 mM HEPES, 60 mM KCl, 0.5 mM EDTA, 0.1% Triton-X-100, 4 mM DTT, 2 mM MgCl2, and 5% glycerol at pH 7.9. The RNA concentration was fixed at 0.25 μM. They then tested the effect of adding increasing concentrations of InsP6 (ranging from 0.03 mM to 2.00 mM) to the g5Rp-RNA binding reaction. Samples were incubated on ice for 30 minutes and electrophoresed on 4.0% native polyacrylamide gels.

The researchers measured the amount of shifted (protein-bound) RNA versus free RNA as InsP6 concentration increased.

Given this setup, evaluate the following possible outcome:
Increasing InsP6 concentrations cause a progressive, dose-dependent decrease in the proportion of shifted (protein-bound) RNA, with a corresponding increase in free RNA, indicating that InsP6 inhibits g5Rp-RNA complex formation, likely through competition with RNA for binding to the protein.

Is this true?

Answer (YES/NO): YES